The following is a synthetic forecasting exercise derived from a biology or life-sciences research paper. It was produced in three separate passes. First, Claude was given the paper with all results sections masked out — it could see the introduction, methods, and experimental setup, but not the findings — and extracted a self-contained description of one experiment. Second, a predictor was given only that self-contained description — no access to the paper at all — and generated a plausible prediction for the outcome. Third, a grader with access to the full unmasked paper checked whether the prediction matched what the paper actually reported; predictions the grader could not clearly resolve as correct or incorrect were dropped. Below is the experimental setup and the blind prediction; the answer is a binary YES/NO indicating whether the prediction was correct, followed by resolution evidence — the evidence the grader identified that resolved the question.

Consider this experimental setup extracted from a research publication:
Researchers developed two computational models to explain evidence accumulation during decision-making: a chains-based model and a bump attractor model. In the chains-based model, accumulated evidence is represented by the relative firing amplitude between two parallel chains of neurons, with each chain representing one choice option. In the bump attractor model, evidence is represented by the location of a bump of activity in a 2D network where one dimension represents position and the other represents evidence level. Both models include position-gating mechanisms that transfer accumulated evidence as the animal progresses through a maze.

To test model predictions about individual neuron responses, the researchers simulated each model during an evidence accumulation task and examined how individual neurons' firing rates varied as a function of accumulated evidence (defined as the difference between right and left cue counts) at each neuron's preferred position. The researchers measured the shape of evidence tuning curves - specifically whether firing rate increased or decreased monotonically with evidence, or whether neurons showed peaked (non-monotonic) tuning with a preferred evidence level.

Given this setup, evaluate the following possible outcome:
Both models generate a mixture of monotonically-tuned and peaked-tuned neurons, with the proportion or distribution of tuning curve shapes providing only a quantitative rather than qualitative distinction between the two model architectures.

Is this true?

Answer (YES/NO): NO